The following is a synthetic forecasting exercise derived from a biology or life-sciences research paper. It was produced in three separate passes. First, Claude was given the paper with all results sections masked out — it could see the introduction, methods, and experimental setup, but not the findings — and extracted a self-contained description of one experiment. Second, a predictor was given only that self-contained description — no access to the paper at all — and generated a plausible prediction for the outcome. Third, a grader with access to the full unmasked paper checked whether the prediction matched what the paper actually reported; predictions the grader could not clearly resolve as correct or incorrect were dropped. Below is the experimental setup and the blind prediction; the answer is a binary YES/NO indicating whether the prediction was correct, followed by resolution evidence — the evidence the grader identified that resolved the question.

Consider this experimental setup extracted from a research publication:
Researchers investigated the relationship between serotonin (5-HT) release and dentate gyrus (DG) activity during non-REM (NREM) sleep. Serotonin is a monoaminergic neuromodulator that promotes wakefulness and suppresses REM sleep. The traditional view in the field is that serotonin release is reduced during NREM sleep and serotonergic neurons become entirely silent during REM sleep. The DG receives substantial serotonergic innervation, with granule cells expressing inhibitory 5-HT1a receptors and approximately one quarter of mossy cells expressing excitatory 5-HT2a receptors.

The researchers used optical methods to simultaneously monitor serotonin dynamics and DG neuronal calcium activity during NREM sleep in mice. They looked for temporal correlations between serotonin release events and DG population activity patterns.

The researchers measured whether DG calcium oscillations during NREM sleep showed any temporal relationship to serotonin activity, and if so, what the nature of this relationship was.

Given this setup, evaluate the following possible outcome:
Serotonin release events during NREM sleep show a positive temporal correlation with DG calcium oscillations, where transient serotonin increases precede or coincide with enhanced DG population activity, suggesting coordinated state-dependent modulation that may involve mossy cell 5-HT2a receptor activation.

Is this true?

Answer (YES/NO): NO